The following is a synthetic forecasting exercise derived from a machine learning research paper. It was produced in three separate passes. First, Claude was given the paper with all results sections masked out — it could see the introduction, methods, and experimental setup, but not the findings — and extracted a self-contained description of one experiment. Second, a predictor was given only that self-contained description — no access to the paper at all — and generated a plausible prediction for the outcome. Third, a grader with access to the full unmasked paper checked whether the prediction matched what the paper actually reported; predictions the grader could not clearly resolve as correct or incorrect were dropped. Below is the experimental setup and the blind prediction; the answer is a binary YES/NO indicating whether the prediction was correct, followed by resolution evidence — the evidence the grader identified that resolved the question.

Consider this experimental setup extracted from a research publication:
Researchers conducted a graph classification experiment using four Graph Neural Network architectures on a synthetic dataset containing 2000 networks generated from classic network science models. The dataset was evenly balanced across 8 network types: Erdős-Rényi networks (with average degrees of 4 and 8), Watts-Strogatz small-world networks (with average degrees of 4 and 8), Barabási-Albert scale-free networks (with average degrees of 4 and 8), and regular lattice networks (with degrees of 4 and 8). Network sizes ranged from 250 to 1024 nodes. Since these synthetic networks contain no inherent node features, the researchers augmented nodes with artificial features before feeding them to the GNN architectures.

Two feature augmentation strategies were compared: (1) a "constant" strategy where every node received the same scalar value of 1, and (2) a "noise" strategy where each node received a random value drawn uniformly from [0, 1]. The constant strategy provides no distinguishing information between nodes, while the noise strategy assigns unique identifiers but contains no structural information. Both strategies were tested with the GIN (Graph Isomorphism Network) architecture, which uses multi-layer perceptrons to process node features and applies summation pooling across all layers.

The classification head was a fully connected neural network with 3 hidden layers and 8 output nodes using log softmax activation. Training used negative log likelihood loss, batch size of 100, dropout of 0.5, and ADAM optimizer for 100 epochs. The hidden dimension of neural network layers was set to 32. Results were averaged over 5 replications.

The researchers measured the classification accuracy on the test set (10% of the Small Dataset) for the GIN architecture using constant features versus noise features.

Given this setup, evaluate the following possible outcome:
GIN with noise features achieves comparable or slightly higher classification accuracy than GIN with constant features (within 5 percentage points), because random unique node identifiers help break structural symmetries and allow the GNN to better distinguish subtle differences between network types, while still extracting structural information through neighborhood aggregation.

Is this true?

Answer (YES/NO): NO